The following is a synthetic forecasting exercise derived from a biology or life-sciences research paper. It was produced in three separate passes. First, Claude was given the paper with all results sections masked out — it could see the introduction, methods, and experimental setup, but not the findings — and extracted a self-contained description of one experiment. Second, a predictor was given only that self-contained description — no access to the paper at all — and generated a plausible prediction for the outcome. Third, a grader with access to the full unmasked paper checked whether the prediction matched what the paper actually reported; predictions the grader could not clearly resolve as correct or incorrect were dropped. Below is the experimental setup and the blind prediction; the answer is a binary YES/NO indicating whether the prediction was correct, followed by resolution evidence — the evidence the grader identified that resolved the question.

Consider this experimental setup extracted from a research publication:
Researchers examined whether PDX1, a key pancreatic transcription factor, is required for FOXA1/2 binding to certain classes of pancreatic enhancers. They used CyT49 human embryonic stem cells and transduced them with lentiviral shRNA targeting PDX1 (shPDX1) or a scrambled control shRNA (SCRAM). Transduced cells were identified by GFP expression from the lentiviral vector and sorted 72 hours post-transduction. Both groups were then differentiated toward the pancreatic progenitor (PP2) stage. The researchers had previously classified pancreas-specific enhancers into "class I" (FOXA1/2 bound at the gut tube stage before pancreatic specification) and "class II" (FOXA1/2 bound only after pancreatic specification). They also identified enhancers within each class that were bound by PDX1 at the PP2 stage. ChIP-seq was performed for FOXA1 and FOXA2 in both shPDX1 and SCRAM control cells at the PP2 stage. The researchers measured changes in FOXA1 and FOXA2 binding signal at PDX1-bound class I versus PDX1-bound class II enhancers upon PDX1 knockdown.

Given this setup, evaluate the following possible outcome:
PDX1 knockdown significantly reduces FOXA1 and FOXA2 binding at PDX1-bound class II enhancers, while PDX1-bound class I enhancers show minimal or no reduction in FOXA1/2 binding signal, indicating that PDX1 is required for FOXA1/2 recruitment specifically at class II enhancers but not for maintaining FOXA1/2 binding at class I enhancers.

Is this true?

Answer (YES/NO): YES